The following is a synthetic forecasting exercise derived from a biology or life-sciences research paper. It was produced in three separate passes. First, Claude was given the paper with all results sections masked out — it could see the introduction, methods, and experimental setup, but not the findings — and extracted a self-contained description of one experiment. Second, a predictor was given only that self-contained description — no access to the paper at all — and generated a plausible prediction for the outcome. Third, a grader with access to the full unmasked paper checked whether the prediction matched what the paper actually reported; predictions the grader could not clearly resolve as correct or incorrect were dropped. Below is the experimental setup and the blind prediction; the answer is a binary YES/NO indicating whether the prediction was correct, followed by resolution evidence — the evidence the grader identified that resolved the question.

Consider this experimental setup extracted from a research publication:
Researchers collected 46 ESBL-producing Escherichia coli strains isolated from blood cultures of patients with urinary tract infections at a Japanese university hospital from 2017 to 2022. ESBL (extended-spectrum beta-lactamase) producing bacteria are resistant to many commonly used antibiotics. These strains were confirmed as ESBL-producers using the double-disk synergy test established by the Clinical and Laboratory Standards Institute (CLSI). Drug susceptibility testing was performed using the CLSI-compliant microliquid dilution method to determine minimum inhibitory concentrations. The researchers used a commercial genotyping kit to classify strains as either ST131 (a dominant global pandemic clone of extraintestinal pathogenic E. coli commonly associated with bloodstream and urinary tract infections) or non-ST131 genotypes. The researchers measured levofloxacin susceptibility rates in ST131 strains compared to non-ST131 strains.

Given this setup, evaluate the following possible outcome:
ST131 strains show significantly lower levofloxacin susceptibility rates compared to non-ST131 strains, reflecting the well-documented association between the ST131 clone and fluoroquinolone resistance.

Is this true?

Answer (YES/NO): YES